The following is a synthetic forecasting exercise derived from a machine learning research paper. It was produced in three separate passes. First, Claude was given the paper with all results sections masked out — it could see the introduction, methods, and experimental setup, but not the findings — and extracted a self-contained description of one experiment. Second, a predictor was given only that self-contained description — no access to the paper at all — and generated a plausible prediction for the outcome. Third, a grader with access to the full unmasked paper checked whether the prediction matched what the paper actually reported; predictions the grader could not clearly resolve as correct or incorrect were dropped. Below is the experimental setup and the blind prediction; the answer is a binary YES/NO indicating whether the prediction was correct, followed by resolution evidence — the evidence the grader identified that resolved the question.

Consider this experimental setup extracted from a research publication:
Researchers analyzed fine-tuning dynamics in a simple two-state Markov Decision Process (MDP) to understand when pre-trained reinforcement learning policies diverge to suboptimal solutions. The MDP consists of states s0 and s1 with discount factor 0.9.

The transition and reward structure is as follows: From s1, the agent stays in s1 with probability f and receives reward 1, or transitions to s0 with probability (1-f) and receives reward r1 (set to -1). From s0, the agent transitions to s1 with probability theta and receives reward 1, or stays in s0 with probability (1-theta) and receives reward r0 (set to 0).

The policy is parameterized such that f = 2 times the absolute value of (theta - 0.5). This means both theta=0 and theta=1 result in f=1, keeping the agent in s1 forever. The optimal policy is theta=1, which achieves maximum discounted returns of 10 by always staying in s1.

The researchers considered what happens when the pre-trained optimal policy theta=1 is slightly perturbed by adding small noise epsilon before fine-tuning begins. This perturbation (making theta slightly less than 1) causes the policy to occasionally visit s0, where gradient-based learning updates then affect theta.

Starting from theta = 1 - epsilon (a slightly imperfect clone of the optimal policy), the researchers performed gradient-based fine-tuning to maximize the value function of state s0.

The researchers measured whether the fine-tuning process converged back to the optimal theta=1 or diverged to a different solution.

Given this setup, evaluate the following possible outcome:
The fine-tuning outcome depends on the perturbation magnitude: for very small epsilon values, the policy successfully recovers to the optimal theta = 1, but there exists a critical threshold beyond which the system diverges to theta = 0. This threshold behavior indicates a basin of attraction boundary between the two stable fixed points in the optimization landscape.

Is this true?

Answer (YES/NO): NO